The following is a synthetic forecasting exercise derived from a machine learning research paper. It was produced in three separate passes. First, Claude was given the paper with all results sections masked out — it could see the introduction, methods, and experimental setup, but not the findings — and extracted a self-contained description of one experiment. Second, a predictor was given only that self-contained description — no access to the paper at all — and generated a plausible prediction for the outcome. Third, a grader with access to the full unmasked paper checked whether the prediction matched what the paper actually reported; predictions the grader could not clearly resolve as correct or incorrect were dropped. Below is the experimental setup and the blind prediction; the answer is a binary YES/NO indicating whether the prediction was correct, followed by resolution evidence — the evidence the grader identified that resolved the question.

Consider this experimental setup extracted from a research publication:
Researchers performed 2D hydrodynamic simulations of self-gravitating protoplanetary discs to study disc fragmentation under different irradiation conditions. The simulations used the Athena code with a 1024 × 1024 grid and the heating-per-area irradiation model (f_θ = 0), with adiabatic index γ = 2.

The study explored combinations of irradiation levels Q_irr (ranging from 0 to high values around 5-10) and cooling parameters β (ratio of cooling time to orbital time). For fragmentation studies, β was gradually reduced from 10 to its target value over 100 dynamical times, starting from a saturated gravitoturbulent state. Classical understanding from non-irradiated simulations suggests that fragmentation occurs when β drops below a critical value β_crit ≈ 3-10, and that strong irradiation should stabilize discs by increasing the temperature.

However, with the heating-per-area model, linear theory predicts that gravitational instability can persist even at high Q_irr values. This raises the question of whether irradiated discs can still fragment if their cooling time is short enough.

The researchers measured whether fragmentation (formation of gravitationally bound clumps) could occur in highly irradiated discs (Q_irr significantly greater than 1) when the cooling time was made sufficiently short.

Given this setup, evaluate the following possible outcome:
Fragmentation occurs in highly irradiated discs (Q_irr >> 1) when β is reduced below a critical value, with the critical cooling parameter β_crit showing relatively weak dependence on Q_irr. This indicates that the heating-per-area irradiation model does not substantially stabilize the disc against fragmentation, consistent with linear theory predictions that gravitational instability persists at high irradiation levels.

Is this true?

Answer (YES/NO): NO